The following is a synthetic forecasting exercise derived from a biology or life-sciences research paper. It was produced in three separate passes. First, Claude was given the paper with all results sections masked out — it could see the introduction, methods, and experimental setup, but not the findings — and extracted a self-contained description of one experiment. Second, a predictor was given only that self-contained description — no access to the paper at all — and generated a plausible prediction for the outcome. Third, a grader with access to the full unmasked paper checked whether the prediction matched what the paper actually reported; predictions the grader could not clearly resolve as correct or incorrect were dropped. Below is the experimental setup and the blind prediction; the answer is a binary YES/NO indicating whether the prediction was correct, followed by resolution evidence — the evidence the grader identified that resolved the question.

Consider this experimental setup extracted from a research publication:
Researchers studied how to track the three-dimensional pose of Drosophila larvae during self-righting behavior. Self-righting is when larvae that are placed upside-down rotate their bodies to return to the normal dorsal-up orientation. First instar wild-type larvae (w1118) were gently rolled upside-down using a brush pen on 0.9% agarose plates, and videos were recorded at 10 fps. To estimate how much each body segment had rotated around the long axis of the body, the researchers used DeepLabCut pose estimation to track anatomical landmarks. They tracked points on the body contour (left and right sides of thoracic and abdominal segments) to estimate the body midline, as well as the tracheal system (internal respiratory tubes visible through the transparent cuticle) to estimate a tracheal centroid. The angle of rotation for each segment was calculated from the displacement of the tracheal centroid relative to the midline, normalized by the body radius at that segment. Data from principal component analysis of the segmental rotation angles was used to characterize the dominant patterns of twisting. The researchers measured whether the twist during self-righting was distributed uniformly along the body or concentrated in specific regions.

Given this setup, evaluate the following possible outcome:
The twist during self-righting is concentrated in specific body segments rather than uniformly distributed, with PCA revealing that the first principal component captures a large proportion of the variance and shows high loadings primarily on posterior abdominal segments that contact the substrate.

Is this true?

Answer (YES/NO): NO